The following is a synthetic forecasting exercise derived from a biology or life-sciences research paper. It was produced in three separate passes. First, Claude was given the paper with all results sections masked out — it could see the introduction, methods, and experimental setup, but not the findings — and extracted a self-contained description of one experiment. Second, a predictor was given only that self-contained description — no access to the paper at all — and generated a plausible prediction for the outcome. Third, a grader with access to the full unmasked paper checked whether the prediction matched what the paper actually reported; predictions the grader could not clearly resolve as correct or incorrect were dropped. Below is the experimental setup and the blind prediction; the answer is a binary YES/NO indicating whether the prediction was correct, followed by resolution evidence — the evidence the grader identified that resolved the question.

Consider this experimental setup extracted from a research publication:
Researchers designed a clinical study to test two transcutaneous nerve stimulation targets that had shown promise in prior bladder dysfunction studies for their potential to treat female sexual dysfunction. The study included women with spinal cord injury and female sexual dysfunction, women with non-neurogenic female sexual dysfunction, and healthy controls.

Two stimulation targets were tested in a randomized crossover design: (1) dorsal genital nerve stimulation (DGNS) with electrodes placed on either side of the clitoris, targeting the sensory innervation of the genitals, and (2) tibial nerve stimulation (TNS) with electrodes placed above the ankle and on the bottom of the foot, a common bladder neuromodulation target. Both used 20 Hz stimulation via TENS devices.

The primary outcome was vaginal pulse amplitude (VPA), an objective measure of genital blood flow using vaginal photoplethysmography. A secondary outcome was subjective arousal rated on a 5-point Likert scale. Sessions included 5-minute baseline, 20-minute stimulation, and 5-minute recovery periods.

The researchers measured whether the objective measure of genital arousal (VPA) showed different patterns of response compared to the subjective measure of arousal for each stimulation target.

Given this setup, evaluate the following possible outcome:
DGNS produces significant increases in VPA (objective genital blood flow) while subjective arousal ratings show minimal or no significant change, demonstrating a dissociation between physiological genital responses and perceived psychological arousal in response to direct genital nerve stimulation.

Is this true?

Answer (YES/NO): NO